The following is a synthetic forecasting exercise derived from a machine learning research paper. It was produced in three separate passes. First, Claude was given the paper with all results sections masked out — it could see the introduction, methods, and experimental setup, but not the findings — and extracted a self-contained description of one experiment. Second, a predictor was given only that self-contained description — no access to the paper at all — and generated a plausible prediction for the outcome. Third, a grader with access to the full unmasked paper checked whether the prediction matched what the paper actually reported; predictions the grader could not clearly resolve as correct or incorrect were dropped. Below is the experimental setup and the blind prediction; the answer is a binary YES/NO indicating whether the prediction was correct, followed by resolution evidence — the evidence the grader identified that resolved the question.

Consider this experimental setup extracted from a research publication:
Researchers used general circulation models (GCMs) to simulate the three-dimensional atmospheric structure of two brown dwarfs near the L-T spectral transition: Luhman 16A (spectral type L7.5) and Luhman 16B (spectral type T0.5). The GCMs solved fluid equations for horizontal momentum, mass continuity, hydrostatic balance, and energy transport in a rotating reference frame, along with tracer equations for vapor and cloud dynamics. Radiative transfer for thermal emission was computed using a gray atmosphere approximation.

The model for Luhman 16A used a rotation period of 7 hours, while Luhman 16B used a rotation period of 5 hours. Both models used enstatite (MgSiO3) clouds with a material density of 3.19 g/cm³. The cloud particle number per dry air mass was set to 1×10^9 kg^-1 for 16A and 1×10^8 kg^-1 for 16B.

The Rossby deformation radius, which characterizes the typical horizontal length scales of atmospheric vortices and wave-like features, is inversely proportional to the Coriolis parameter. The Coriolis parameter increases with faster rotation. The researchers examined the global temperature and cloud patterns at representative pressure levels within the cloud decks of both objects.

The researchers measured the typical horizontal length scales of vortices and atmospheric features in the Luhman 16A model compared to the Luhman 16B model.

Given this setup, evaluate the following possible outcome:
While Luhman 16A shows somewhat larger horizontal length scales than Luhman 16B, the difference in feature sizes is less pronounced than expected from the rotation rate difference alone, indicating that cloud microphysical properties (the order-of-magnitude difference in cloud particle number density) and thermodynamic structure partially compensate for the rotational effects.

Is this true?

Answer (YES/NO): NO